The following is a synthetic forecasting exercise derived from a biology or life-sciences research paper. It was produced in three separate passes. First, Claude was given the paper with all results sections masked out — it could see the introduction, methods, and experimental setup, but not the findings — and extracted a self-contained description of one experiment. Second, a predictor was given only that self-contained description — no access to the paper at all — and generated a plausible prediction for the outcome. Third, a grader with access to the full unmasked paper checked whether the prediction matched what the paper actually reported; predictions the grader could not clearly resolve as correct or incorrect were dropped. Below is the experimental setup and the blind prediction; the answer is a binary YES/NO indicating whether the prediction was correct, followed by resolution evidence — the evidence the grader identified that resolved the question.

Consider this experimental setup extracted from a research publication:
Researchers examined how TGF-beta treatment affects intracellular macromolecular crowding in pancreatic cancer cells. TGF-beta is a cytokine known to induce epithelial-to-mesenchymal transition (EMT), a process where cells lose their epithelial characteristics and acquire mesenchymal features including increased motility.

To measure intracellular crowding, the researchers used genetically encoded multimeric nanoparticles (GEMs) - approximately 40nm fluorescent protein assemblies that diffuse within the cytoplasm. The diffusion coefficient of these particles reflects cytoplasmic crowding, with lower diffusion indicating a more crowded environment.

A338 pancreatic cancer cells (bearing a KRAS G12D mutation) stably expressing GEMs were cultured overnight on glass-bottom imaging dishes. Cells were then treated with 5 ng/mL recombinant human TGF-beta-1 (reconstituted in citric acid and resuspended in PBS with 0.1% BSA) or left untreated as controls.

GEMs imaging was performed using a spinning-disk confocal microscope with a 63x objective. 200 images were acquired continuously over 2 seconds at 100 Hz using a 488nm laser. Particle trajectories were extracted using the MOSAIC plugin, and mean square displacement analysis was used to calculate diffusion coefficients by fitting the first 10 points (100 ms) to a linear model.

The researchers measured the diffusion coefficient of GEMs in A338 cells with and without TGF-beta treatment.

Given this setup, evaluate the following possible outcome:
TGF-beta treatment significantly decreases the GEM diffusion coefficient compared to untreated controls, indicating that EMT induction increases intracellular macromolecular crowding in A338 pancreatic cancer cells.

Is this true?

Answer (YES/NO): NO